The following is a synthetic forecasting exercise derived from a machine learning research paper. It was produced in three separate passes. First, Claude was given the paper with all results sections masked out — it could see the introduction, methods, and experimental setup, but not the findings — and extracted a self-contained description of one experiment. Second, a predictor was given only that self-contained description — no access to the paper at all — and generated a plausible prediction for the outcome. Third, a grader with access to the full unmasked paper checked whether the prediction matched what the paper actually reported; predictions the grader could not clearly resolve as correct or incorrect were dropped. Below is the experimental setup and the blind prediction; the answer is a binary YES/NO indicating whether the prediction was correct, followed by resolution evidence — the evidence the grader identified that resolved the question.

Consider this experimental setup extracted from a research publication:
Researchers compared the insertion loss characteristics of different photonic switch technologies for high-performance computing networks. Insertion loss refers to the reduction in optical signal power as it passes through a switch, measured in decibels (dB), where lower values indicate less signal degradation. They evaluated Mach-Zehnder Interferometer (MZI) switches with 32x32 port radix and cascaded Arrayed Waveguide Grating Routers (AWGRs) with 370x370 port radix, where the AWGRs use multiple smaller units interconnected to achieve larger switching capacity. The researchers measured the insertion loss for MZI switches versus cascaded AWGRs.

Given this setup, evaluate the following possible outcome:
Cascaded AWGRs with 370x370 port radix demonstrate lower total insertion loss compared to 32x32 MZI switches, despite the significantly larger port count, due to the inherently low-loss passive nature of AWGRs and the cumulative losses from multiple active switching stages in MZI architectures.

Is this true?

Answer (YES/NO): NO